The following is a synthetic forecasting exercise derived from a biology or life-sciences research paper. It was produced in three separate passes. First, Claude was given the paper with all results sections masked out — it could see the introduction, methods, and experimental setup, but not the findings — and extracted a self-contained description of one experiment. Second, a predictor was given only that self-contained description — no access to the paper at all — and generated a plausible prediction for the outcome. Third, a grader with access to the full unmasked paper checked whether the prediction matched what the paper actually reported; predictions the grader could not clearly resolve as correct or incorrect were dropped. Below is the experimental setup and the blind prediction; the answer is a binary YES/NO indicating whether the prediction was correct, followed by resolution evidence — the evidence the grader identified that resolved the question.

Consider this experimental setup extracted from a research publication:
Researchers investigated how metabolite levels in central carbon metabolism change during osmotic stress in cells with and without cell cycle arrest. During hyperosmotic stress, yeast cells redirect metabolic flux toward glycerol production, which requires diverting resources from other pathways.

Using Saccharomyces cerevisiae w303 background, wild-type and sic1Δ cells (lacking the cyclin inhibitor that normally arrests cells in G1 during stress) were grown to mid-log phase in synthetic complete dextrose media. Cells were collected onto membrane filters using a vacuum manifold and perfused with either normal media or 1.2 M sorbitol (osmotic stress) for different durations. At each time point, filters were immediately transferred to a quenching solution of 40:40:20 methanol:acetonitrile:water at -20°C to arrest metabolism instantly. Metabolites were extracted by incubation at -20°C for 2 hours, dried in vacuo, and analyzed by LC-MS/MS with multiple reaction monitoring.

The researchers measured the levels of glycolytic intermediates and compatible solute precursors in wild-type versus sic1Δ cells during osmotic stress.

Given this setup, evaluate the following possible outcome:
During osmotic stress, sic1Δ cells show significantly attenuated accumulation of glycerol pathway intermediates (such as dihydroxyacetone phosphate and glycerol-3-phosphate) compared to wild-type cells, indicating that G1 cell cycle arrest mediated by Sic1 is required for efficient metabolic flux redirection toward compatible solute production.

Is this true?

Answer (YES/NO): NO